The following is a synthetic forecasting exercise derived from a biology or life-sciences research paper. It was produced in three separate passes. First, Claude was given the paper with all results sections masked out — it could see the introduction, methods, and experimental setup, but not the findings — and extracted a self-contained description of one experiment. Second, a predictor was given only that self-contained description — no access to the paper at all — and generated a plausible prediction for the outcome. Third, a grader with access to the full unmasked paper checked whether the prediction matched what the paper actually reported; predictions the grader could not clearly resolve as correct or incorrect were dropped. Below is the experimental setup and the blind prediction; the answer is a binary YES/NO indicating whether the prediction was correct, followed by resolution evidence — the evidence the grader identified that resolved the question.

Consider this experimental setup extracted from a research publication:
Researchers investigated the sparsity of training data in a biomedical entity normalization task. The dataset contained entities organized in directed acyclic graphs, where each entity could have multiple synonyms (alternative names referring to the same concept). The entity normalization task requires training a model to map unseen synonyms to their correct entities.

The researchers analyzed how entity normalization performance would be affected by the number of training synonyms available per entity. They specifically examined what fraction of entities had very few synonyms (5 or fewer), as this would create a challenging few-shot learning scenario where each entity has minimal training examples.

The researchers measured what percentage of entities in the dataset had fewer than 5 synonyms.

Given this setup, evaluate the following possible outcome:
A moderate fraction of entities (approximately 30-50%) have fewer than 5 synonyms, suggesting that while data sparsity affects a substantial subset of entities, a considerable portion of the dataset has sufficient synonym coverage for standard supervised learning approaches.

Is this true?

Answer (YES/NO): NO